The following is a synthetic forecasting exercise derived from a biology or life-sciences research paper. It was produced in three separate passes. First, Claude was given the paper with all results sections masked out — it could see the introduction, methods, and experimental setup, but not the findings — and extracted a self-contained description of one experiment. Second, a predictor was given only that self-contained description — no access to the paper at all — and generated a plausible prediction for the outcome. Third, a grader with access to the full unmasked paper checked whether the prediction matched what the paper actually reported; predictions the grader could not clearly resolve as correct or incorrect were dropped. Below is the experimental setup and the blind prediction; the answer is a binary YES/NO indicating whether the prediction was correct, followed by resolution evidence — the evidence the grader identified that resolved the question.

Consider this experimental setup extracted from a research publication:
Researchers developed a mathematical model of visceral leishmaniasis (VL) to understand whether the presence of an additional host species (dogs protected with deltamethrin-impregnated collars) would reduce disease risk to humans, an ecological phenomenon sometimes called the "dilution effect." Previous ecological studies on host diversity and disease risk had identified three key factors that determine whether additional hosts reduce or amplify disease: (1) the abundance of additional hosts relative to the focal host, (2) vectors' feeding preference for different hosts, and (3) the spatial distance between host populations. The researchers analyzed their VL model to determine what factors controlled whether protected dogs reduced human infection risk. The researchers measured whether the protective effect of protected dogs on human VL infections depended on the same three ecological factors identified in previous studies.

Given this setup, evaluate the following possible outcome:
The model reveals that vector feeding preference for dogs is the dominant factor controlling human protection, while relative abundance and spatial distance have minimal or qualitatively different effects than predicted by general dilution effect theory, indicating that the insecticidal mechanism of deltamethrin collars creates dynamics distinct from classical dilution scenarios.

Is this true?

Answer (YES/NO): NO